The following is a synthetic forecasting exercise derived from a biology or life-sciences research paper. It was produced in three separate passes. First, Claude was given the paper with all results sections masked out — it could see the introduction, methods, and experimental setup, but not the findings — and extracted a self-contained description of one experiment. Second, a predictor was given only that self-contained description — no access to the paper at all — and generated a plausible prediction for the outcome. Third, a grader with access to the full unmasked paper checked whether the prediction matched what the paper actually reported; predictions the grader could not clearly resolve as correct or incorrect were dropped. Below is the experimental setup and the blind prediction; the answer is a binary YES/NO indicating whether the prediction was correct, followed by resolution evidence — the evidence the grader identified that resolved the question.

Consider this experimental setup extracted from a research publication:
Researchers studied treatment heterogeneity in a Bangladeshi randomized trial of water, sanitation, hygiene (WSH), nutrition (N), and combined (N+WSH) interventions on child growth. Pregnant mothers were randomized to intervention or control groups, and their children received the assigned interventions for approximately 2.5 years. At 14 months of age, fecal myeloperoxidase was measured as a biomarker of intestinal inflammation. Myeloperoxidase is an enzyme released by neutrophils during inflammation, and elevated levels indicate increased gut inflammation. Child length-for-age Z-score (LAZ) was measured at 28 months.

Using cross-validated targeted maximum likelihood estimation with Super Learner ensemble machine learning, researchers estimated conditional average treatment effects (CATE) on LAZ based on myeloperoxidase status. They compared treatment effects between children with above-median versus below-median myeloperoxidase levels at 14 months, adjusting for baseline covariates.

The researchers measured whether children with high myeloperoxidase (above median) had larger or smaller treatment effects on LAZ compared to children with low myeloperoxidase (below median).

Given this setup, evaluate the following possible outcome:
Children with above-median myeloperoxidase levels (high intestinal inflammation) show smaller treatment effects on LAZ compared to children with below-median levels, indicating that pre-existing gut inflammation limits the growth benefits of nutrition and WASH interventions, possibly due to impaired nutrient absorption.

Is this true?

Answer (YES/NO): NO